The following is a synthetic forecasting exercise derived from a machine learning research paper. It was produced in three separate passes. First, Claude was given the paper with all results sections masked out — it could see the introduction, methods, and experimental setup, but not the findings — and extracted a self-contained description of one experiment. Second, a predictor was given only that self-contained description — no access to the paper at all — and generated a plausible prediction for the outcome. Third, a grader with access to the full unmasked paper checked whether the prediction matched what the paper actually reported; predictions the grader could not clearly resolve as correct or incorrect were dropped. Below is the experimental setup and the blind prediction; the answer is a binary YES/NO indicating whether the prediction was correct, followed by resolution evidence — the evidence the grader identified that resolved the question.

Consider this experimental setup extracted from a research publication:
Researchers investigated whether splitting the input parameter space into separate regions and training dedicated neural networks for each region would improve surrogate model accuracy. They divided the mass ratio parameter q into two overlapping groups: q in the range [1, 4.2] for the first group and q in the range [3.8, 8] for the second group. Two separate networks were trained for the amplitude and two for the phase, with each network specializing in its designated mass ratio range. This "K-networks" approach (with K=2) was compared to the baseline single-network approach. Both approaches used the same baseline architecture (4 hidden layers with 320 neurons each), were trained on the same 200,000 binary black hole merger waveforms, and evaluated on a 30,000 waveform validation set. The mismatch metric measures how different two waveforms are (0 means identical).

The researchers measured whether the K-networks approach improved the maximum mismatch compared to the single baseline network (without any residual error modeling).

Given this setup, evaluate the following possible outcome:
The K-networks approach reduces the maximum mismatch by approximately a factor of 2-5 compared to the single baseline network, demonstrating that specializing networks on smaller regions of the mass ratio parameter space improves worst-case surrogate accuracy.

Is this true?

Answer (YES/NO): YES